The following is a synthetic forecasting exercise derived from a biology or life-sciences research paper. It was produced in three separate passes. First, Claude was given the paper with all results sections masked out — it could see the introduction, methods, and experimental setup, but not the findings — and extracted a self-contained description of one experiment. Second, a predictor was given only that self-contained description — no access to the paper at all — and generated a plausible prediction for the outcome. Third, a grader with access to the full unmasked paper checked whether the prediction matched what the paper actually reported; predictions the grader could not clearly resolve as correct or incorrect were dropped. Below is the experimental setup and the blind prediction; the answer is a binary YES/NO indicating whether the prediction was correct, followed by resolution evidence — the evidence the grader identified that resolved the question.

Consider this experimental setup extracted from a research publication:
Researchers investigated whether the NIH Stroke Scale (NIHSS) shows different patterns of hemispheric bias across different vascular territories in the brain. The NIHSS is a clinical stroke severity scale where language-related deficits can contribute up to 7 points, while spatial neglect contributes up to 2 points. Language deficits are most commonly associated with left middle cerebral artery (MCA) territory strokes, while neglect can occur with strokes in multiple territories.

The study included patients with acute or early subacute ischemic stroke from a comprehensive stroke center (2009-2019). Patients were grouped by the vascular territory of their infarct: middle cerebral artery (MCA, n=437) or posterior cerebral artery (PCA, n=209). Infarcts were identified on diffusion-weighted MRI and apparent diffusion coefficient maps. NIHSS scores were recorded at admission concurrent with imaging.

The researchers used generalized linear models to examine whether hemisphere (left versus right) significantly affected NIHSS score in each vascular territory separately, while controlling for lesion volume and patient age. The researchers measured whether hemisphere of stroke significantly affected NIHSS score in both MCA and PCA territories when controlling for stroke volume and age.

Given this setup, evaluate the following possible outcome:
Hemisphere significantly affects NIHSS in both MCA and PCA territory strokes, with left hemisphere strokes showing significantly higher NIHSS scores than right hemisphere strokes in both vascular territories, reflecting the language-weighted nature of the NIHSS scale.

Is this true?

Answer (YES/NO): NO